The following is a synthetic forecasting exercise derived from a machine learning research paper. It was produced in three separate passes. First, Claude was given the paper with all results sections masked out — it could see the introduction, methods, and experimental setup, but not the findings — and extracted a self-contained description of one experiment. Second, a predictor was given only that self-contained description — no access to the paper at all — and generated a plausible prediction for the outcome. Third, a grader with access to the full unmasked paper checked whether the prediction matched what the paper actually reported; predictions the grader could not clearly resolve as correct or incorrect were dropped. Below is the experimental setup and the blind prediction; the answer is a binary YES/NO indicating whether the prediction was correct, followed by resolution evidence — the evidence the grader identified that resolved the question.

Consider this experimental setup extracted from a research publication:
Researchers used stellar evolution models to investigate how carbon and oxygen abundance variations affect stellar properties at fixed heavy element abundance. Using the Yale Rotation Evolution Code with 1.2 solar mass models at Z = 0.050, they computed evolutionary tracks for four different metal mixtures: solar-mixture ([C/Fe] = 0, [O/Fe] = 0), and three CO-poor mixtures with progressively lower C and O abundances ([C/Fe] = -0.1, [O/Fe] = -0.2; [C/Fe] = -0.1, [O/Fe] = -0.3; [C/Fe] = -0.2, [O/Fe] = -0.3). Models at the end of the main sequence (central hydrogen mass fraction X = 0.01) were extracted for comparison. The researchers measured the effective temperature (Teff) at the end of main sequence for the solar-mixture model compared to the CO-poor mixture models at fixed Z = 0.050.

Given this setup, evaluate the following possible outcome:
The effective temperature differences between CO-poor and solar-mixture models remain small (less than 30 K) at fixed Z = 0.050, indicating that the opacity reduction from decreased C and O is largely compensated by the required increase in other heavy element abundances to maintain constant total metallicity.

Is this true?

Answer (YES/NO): NO